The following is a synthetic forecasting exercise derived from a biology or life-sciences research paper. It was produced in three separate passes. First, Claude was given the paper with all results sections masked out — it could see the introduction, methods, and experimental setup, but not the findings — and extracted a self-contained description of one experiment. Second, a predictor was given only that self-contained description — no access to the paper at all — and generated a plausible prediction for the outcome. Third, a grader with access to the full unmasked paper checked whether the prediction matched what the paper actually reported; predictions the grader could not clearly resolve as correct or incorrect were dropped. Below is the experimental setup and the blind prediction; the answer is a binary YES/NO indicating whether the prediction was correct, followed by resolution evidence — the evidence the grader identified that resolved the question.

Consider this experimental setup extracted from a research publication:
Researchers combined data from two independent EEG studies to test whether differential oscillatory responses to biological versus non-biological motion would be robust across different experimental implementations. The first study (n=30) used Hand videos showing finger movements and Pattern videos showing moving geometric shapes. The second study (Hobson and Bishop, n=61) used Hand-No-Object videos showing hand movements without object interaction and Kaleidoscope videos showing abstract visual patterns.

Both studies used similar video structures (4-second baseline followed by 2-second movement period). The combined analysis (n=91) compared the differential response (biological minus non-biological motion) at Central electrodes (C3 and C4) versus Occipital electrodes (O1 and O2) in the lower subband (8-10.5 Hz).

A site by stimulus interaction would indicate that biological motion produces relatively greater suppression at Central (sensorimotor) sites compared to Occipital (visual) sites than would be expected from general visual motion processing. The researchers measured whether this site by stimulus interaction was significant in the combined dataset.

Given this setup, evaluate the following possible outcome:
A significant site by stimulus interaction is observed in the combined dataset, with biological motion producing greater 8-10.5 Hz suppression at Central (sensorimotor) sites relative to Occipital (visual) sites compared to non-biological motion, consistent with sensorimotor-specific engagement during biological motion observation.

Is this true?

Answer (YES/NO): YES